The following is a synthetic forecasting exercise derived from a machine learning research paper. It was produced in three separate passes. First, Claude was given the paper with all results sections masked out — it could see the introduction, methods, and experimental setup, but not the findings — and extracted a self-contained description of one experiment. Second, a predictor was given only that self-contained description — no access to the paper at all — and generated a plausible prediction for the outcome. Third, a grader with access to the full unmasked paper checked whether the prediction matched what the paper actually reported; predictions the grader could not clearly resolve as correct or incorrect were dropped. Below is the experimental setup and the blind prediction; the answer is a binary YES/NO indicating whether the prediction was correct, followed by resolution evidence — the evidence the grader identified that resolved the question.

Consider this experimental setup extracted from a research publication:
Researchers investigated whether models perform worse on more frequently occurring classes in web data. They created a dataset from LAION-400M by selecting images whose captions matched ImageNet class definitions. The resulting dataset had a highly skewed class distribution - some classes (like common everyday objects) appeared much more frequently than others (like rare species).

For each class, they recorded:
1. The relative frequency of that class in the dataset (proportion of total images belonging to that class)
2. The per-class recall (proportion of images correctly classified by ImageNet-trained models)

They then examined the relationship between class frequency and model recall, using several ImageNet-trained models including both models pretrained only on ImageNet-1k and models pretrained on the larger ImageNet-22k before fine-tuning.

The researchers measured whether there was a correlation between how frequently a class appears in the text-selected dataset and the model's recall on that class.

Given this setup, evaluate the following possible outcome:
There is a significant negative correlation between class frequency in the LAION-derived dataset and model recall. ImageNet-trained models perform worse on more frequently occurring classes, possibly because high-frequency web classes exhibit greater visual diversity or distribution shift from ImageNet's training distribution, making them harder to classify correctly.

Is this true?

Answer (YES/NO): NO